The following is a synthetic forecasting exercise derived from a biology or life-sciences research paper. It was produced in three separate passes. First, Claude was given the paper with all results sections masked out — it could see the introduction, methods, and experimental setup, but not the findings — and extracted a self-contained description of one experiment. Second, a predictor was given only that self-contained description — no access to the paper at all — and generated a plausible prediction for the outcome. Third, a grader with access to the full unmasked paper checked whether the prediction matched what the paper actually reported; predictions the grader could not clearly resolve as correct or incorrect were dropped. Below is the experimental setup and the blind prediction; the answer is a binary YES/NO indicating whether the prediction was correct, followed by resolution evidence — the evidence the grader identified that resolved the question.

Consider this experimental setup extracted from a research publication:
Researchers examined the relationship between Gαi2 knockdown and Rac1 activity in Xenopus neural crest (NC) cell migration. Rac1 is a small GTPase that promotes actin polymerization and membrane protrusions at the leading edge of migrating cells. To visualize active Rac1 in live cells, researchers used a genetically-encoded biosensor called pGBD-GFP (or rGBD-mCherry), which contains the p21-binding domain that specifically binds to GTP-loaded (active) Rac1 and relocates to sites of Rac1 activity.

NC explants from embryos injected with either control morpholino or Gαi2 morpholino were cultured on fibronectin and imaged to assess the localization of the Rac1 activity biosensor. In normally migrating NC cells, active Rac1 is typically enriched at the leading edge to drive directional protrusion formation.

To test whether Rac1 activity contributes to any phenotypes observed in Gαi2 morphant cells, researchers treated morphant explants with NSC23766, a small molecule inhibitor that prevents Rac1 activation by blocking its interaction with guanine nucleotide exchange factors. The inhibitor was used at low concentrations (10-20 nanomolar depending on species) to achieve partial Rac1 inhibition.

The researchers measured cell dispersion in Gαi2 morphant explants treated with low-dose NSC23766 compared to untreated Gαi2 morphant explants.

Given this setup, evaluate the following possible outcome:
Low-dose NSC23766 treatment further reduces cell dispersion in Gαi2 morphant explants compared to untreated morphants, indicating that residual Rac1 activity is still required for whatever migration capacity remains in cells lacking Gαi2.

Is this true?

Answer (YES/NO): NO